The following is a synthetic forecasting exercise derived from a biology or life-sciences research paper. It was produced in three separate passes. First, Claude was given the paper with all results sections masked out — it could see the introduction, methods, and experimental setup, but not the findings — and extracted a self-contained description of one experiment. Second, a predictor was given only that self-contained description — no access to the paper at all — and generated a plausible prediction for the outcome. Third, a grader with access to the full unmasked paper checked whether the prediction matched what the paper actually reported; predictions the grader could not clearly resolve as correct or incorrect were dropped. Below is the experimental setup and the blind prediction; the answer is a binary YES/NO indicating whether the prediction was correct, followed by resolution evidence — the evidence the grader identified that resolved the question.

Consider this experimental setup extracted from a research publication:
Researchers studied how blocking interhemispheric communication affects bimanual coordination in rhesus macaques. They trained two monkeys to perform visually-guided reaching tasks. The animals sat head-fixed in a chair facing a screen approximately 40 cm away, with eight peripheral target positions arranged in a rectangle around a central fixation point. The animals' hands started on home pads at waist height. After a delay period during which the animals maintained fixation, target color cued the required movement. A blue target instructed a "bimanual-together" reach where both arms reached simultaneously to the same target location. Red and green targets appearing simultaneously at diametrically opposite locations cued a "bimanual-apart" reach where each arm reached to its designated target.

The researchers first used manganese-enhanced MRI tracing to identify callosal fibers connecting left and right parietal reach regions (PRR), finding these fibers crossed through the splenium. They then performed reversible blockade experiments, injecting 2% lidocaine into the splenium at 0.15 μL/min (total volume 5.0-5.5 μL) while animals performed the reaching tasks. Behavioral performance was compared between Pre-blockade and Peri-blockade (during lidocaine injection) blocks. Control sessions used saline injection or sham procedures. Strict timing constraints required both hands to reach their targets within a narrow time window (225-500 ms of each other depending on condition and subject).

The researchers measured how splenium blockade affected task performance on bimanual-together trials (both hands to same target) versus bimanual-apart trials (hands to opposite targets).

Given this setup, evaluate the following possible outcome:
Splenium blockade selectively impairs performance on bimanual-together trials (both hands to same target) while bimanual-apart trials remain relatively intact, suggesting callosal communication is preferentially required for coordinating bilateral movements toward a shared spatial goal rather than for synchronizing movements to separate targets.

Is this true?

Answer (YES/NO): NO